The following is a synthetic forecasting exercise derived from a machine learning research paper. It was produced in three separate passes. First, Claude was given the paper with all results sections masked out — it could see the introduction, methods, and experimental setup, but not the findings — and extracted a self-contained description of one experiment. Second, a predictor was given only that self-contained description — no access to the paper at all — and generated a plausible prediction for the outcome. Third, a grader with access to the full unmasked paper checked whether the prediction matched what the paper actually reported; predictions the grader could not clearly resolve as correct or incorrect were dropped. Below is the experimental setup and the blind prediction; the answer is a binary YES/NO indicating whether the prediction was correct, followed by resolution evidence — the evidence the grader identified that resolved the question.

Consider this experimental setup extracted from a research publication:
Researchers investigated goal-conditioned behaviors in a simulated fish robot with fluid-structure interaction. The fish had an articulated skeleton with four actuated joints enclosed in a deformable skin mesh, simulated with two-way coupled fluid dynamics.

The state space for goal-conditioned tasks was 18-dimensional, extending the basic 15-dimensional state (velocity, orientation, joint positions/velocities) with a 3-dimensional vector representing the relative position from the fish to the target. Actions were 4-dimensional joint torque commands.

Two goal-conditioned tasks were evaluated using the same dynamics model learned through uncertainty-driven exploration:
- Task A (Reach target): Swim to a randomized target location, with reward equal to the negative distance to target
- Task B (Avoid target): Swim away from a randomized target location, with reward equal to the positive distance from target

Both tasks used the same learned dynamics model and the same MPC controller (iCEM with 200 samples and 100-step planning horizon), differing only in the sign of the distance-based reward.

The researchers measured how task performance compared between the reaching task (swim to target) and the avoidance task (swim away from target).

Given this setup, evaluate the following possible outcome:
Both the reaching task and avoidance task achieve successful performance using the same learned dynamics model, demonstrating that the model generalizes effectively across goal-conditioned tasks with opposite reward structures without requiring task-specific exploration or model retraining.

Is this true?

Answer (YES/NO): YES